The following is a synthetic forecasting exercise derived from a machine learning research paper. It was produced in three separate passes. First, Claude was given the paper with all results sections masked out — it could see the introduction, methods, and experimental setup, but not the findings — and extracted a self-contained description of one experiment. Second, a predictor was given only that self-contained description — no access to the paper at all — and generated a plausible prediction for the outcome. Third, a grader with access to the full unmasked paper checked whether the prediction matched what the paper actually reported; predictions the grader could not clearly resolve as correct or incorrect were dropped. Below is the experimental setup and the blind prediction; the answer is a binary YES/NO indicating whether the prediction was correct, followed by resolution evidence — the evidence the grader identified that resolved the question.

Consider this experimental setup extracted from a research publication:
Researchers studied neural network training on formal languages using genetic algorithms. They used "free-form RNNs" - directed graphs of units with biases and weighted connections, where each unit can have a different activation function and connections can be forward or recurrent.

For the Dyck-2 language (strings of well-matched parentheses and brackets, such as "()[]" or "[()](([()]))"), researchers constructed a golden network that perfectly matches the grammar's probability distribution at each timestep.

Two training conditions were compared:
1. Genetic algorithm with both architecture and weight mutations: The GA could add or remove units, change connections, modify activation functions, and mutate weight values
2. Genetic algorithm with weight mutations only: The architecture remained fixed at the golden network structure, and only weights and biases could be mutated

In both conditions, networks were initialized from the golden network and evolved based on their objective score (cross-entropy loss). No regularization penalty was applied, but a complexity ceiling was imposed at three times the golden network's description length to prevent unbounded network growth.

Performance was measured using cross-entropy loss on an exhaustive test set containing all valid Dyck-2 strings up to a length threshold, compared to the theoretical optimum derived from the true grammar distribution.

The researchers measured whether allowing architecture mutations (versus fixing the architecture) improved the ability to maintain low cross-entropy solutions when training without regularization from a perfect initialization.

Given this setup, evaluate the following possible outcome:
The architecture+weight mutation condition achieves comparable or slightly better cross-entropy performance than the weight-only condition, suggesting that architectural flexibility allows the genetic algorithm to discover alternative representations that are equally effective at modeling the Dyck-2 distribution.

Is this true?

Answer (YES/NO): YES